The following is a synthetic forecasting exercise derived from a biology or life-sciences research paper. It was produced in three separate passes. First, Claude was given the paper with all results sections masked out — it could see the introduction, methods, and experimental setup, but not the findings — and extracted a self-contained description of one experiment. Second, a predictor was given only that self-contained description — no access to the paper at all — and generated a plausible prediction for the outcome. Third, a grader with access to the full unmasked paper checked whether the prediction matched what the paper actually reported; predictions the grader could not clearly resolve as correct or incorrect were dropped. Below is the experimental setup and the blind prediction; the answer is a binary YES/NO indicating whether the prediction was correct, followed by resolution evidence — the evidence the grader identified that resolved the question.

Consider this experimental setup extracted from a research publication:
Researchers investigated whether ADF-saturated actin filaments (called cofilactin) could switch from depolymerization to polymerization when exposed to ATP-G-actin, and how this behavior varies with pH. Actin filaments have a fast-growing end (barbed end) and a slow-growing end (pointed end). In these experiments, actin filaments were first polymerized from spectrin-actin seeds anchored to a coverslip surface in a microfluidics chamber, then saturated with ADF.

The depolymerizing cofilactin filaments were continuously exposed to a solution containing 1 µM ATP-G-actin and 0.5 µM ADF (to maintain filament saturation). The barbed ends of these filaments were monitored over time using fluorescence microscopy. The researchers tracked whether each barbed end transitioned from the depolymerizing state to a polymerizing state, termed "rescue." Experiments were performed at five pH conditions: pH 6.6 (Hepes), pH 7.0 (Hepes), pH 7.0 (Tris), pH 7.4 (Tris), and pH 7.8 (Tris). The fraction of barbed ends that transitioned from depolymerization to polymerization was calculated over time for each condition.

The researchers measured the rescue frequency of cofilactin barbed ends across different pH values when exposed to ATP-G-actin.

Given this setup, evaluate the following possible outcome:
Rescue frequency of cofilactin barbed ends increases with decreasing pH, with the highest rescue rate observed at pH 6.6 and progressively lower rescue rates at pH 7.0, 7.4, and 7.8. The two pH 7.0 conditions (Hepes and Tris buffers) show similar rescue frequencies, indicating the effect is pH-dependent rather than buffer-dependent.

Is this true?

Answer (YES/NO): NO